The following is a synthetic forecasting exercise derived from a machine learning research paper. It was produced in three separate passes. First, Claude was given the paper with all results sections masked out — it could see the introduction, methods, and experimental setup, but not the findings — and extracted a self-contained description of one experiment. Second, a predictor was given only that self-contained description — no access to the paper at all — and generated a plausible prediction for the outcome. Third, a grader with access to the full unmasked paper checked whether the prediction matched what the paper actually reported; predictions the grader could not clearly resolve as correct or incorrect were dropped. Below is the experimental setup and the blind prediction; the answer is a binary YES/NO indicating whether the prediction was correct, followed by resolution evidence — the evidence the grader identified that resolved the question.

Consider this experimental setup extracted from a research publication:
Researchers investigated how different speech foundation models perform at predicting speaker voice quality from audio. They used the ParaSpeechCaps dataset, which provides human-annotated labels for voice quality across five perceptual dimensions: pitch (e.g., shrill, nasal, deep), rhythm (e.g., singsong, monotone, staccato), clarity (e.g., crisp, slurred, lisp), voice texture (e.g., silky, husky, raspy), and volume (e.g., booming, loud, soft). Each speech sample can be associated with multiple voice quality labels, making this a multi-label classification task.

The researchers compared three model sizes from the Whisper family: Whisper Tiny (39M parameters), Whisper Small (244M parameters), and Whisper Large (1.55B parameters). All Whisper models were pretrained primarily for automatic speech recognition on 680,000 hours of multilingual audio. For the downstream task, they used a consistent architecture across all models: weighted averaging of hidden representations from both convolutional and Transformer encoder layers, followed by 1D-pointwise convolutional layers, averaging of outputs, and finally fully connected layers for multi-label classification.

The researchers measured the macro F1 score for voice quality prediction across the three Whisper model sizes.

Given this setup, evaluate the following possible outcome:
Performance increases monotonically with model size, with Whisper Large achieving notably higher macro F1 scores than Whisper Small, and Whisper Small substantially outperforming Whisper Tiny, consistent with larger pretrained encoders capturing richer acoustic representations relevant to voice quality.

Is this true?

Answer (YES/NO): NO